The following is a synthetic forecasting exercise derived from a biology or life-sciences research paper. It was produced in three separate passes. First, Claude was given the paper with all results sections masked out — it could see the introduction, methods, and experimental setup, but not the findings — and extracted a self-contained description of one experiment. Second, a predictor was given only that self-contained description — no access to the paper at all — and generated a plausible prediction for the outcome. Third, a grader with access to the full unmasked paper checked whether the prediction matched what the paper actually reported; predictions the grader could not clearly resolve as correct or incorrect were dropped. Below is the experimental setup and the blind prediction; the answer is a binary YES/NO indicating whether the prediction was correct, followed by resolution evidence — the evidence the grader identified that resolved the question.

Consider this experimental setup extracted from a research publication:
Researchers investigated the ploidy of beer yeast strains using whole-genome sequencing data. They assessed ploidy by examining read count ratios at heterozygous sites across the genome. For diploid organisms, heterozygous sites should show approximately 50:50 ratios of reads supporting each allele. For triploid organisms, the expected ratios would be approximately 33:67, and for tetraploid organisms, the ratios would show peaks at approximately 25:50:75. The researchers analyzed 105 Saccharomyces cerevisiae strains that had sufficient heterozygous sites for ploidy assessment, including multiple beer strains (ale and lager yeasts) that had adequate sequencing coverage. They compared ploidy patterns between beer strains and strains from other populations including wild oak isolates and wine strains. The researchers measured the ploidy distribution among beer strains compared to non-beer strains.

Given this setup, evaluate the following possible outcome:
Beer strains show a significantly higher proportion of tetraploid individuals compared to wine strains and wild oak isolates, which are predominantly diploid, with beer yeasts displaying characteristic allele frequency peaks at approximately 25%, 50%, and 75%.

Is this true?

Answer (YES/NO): NO